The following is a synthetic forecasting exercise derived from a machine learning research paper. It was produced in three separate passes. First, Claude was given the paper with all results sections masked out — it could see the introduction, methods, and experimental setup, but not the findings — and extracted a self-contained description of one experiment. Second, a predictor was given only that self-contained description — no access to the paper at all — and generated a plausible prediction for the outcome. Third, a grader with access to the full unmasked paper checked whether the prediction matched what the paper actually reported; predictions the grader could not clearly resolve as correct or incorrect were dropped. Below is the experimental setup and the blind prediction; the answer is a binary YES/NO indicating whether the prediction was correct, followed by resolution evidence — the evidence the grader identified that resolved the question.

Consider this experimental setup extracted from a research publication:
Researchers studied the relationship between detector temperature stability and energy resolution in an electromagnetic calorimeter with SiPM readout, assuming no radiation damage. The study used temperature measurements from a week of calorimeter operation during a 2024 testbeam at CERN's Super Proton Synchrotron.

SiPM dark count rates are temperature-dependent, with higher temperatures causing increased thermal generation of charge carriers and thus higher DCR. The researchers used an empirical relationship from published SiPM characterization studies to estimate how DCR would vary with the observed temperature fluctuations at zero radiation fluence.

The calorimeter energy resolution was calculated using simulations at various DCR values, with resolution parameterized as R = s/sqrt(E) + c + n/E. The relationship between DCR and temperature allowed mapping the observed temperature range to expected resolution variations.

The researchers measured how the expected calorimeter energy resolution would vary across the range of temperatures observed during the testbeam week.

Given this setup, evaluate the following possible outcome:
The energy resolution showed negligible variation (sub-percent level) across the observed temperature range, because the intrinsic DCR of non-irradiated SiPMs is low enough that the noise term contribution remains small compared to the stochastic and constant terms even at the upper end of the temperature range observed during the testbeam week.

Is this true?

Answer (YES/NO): YES